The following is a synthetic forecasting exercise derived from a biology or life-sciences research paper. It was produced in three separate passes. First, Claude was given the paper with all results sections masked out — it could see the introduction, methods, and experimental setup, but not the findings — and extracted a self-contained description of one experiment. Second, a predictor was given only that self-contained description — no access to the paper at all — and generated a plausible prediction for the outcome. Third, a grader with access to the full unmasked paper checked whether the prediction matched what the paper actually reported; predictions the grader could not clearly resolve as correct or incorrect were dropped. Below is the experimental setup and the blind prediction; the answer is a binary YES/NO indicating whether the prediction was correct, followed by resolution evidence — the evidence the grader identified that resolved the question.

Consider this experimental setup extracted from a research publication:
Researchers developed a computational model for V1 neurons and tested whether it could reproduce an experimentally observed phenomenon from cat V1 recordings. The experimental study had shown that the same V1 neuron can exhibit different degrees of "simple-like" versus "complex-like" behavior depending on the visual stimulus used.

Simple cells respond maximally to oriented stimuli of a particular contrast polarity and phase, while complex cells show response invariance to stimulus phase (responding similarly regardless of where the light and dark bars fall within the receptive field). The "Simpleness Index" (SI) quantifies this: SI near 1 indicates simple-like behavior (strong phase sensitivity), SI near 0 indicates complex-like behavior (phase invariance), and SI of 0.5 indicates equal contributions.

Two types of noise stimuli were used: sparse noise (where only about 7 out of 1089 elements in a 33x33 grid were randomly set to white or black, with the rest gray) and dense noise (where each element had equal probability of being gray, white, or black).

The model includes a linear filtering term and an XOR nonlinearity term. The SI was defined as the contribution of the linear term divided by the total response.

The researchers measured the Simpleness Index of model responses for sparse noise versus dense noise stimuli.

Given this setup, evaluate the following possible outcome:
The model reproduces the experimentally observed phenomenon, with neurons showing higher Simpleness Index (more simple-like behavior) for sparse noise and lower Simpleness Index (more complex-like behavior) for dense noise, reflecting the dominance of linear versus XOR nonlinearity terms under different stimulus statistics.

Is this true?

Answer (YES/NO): NO